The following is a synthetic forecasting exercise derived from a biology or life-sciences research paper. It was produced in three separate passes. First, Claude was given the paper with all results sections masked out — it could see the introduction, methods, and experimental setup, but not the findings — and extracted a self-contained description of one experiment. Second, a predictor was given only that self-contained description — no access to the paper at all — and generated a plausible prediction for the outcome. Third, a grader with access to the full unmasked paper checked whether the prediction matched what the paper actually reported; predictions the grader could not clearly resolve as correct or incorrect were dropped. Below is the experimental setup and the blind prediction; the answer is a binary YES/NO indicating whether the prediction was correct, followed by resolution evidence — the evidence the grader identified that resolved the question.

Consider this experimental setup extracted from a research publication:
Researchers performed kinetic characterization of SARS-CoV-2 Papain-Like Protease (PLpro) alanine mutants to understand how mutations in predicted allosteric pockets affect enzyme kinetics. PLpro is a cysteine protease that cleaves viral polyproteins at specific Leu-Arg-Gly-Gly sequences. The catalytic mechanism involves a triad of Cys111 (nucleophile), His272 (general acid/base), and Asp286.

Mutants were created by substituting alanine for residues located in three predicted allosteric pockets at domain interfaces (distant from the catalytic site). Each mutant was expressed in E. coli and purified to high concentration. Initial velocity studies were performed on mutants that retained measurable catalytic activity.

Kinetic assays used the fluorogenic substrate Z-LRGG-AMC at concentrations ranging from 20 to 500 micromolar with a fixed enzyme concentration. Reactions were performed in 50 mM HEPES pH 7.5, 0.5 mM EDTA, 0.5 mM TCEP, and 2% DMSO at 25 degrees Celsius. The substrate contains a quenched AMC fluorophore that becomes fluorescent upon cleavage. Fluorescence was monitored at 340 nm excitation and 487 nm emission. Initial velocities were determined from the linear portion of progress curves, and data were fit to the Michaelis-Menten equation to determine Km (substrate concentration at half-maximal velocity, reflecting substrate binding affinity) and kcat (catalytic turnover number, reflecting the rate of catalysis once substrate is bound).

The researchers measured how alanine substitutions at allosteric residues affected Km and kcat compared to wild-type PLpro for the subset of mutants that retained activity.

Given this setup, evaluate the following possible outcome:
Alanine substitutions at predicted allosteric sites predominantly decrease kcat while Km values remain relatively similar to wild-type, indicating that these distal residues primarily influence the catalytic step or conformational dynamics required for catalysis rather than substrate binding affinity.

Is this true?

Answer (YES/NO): YES